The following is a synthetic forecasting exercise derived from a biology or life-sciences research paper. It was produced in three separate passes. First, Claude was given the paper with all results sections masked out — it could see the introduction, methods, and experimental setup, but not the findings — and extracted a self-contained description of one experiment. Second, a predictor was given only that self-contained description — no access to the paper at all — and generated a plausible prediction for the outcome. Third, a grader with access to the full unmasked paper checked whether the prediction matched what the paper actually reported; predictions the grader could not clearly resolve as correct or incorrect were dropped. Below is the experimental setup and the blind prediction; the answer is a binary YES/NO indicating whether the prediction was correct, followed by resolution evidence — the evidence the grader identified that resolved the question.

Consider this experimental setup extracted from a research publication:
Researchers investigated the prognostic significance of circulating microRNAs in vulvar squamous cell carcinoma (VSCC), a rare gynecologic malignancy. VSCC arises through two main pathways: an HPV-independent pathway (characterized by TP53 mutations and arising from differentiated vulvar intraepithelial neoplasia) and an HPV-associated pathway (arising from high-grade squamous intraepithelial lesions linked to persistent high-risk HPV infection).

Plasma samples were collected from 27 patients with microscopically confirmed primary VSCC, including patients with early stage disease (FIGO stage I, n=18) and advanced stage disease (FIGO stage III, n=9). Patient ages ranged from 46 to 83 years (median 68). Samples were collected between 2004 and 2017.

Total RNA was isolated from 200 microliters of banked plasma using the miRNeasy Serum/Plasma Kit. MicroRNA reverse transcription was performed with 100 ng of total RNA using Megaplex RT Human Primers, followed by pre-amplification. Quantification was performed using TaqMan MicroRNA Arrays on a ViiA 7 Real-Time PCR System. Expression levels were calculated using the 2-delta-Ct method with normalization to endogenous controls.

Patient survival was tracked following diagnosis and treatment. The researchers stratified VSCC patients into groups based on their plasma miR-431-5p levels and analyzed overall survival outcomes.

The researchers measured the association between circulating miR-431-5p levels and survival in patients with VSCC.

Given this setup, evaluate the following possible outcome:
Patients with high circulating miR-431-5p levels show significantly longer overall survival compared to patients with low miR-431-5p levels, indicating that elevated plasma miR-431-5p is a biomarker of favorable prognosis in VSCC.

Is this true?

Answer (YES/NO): YES